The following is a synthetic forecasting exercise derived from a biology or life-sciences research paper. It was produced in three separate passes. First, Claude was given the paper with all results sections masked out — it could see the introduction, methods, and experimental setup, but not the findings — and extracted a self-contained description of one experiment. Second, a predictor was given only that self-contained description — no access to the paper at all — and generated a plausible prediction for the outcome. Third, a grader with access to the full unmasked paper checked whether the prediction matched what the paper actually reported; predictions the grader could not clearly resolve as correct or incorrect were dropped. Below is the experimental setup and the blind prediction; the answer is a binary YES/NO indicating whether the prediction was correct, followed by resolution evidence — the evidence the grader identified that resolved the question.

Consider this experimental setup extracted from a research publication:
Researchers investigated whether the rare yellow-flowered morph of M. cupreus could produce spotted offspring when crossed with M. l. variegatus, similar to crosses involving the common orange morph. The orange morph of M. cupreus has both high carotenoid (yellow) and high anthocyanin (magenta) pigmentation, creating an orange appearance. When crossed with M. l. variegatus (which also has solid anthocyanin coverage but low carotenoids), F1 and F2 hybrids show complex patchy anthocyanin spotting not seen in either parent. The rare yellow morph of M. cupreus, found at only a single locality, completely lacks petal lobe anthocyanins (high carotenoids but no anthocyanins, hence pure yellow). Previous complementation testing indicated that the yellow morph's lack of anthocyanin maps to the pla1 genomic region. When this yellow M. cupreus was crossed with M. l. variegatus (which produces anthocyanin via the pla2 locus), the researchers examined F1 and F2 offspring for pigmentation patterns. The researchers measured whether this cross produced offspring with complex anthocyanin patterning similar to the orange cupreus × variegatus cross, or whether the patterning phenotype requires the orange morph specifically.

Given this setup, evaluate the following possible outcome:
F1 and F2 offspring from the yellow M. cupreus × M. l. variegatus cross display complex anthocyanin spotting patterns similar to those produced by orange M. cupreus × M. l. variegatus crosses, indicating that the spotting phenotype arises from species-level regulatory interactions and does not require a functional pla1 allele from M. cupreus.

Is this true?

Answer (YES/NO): YES